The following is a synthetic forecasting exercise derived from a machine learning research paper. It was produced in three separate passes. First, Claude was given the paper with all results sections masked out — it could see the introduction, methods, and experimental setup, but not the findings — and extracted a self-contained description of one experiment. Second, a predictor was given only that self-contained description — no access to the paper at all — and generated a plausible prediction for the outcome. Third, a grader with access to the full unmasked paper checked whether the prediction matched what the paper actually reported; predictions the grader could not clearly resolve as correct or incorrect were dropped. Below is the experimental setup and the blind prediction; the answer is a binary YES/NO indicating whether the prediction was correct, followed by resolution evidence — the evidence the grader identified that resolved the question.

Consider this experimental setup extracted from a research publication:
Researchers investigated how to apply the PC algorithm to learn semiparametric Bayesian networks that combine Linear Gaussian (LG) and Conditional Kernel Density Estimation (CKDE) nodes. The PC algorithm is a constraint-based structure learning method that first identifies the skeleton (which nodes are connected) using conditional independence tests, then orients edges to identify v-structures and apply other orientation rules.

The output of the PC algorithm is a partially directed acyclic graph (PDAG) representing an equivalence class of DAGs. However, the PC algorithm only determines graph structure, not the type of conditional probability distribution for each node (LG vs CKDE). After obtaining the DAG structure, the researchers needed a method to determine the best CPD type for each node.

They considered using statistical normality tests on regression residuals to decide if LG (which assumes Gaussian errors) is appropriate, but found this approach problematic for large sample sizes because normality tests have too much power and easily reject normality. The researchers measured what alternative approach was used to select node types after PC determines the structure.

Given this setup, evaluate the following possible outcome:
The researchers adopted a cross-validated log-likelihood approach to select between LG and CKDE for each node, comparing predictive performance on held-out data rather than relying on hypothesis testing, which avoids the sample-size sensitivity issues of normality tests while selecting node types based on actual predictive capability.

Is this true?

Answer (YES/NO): YES